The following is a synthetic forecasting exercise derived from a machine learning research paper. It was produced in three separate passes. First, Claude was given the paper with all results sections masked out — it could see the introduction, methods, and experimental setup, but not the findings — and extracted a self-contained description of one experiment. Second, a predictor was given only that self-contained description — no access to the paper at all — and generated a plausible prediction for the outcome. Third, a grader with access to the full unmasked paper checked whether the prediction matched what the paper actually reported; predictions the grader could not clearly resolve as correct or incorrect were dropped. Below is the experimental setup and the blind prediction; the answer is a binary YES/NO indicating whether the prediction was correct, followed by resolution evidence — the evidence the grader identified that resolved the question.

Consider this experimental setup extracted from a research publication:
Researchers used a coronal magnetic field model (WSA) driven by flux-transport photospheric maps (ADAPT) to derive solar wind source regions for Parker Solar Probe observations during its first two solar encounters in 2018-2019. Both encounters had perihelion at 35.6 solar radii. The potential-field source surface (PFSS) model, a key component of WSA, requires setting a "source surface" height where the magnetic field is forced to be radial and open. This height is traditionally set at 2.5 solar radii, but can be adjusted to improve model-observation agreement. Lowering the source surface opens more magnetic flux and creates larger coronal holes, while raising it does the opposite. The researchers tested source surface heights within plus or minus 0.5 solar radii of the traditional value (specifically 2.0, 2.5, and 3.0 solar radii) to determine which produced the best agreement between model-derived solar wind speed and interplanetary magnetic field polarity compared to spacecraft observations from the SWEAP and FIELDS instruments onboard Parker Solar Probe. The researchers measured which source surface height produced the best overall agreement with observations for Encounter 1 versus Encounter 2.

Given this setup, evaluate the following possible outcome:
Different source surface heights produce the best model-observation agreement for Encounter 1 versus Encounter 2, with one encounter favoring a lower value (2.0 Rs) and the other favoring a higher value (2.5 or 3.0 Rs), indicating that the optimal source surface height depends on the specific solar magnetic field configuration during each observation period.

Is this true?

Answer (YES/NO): YES